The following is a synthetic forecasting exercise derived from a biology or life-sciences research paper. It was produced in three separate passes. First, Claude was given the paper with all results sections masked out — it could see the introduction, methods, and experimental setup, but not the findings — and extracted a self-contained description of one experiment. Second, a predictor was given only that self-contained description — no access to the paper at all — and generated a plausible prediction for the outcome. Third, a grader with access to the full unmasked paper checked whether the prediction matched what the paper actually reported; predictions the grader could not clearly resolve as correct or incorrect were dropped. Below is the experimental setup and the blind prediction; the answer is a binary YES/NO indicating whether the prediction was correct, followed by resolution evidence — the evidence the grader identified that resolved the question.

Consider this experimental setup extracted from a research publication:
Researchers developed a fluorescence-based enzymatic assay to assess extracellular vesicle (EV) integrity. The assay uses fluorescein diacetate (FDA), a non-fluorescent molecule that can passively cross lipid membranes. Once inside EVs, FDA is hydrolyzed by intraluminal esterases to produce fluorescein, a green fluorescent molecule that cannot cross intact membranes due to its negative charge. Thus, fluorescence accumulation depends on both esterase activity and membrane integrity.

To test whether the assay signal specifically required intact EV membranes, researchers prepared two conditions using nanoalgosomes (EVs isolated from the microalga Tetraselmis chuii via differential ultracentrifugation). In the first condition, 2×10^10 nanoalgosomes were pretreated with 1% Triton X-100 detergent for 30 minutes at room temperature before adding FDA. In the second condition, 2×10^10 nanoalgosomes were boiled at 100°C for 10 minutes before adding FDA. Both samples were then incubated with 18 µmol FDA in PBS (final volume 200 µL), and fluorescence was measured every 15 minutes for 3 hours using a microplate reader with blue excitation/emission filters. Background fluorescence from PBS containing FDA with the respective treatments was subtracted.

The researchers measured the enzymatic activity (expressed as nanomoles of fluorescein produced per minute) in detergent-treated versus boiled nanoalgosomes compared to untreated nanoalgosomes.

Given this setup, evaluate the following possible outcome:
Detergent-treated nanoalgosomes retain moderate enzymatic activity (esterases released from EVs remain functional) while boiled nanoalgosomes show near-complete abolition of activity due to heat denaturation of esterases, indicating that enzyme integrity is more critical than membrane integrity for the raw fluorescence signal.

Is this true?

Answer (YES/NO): NO